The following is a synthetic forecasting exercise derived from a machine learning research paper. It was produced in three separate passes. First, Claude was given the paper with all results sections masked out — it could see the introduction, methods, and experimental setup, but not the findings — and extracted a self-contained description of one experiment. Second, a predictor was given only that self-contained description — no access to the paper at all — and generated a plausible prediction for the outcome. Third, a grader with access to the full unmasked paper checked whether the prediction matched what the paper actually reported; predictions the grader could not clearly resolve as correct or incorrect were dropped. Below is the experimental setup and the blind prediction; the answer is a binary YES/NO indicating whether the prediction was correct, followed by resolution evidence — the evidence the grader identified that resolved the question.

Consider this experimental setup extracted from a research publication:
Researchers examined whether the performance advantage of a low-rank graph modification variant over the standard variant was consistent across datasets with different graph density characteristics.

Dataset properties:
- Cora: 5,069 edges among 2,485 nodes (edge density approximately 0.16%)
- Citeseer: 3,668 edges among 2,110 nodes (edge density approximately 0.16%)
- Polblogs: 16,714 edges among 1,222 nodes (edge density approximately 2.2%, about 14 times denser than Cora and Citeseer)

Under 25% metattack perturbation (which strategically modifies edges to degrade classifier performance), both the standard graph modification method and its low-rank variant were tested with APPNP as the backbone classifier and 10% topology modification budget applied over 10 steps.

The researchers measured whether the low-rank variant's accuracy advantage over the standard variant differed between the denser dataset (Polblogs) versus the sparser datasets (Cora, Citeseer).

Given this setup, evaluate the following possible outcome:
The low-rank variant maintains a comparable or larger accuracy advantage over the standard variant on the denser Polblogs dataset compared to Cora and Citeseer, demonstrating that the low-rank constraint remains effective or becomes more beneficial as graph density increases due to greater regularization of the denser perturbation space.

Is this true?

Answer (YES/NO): YES